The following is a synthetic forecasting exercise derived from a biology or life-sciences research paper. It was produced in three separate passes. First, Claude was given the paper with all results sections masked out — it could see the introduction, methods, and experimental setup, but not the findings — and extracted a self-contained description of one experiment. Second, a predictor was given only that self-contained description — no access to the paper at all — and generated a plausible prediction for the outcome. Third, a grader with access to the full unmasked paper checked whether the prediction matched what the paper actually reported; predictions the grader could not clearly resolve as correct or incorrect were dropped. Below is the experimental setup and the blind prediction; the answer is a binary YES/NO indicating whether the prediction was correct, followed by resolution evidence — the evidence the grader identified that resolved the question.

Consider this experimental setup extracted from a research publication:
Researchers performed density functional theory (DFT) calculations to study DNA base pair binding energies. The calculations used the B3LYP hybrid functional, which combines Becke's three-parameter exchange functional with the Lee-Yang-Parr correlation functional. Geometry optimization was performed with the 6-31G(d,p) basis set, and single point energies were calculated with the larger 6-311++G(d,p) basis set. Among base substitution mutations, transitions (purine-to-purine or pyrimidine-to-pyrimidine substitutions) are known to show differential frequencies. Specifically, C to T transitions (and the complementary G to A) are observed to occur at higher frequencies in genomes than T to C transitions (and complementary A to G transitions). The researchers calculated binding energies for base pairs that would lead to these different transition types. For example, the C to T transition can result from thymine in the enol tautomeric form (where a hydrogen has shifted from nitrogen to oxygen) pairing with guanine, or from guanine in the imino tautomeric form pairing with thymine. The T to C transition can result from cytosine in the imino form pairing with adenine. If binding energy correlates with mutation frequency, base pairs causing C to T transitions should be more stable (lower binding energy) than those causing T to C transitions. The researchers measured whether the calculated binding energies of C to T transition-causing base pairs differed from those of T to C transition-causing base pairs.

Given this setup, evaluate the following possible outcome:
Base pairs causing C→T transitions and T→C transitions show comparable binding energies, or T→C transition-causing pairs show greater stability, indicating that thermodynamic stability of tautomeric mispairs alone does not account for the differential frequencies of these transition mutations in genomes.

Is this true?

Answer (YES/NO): NO